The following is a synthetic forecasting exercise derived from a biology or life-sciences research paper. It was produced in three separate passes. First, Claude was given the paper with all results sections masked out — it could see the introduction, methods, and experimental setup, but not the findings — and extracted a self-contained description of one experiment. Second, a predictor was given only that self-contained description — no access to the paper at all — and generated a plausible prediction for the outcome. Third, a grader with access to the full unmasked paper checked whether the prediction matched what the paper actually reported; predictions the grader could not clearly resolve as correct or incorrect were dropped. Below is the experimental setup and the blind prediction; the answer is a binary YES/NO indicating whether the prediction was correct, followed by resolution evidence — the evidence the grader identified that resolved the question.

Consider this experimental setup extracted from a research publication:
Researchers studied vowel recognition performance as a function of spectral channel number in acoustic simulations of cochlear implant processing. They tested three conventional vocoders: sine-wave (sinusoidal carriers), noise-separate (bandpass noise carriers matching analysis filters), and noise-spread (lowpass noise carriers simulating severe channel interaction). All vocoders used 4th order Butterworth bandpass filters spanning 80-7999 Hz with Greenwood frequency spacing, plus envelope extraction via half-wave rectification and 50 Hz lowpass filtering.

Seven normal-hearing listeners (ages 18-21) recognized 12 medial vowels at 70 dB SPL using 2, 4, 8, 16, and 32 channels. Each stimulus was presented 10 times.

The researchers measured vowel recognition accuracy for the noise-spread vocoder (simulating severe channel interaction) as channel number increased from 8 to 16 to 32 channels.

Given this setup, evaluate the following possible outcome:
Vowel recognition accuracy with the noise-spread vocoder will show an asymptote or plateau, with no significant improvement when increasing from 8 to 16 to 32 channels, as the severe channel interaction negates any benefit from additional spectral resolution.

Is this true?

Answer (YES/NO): YES